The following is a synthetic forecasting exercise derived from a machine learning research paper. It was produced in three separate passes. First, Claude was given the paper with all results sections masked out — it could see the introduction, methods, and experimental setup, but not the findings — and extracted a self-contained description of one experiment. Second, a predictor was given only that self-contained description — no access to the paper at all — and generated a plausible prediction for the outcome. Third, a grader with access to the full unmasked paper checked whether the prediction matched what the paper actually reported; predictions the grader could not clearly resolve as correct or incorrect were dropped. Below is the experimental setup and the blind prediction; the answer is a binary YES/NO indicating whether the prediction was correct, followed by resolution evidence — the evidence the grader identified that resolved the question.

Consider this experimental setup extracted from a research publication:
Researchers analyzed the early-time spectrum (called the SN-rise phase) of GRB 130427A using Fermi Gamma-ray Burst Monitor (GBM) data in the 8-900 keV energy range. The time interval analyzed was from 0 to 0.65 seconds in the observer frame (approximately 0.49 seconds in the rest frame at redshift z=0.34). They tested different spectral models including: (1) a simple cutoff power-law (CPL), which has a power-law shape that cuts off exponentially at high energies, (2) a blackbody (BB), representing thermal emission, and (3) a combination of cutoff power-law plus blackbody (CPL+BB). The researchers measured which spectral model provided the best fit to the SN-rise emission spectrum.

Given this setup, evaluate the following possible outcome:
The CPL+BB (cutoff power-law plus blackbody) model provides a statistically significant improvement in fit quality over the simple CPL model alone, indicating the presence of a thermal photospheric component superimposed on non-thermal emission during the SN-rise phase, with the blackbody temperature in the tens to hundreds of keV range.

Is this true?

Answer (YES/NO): YES